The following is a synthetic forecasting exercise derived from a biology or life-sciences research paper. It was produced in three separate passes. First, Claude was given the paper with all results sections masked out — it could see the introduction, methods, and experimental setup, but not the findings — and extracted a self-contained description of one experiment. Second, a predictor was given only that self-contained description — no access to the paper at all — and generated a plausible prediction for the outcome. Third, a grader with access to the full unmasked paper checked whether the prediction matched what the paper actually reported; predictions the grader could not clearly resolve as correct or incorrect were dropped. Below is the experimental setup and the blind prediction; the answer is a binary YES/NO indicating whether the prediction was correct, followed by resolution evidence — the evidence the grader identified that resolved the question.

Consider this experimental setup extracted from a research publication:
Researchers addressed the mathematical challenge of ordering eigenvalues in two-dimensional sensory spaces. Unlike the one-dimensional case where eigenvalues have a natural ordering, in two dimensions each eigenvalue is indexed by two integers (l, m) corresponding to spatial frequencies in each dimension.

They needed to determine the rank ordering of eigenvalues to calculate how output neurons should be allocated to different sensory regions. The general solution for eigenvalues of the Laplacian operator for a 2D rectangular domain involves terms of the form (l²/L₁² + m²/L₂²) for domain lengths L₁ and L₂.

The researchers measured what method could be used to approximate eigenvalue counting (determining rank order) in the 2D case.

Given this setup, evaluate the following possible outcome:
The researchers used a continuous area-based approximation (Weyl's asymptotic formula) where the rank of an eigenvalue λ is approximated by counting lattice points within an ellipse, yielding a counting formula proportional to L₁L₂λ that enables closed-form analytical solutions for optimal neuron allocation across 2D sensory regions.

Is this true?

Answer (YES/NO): NO